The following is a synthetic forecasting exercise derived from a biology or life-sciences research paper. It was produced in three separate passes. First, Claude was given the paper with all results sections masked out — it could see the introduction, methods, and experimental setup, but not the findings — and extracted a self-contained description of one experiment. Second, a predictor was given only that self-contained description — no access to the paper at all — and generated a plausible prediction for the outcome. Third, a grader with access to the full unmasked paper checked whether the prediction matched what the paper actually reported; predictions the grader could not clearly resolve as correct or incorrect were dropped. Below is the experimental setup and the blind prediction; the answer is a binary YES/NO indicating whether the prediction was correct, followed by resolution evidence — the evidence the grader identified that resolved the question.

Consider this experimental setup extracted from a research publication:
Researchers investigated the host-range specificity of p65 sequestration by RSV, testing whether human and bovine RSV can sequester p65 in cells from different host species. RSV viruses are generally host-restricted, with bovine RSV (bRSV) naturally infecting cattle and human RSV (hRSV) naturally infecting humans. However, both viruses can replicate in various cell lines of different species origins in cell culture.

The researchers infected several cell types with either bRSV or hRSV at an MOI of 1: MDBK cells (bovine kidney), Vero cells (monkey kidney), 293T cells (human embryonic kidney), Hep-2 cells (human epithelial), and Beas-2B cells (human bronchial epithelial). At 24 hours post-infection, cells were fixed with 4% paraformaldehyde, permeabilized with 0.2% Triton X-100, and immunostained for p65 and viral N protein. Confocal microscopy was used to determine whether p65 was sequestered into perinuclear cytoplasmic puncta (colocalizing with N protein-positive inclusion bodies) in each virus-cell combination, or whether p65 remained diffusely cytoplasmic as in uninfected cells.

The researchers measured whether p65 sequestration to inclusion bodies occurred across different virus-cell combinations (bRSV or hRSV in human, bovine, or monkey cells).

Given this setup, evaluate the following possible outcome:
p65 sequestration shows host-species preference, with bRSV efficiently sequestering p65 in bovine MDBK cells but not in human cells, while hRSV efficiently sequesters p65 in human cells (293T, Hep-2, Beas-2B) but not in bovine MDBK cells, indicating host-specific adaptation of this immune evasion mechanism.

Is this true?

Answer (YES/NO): NO